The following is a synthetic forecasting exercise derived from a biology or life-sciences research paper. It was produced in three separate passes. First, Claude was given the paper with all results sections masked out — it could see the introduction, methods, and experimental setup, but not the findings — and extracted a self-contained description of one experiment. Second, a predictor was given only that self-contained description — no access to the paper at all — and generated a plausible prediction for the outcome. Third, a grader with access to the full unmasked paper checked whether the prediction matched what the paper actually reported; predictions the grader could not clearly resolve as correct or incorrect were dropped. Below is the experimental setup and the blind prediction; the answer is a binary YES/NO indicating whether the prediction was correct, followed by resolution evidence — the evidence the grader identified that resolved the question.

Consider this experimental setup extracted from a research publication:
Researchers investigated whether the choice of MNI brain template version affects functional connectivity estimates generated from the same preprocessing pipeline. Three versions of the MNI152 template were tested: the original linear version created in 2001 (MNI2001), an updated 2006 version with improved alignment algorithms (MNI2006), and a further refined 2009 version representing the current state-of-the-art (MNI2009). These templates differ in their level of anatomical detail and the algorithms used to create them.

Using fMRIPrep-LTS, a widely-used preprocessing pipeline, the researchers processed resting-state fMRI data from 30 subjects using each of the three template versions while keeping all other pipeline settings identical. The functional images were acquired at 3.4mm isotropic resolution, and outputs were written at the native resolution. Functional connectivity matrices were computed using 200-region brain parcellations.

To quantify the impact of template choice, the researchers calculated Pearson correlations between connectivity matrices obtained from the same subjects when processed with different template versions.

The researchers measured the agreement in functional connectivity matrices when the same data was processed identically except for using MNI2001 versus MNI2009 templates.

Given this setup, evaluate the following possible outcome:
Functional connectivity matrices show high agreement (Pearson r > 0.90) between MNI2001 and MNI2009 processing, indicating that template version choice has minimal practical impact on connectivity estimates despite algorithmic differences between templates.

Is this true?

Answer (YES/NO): NO